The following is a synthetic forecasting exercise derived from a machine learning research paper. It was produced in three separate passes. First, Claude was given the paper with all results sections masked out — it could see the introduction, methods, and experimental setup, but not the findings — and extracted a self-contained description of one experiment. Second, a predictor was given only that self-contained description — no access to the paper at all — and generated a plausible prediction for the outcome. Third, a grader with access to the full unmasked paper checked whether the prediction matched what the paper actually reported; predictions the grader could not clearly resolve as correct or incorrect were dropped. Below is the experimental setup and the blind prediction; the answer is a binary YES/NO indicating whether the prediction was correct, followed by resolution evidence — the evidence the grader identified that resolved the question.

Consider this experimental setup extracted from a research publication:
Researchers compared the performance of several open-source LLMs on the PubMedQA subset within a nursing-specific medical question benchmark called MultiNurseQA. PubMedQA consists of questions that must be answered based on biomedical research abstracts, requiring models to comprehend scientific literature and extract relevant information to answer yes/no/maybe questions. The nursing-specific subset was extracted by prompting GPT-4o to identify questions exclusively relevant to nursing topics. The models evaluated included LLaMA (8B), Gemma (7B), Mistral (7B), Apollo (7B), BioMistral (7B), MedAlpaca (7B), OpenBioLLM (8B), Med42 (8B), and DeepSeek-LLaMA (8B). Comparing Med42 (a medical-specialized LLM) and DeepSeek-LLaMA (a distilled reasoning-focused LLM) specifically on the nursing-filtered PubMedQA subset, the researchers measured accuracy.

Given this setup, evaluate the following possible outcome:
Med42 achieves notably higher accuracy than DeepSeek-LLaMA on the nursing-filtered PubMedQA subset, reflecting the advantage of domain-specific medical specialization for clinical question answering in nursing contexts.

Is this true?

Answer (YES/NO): NO